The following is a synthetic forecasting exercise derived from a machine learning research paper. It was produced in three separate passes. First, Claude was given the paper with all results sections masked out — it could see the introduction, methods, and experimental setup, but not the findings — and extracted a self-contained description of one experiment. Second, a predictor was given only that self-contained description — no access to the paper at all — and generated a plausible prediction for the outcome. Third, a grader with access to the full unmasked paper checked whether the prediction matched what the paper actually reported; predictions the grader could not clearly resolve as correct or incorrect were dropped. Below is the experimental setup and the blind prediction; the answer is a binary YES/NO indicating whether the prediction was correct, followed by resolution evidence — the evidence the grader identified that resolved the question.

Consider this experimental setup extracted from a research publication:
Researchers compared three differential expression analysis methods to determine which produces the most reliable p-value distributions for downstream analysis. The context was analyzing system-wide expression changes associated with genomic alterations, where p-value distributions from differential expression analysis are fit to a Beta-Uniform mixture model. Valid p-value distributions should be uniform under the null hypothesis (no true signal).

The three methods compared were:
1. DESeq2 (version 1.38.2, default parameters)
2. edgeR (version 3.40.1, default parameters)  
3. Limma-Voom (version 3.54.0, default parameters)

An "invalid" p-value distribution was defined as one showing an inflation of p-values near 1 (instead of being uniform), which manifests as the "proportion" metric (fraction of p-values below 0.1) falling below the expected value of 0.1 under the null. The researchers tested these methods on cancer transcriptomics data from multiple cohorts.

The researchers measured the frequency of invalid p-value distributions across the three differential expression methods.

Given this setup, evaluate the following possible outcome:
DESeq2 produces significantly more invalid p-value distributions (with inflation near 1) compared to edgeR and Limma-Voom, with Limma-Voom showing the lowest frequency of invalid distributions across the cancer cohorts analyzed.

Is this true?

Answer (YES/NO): NO